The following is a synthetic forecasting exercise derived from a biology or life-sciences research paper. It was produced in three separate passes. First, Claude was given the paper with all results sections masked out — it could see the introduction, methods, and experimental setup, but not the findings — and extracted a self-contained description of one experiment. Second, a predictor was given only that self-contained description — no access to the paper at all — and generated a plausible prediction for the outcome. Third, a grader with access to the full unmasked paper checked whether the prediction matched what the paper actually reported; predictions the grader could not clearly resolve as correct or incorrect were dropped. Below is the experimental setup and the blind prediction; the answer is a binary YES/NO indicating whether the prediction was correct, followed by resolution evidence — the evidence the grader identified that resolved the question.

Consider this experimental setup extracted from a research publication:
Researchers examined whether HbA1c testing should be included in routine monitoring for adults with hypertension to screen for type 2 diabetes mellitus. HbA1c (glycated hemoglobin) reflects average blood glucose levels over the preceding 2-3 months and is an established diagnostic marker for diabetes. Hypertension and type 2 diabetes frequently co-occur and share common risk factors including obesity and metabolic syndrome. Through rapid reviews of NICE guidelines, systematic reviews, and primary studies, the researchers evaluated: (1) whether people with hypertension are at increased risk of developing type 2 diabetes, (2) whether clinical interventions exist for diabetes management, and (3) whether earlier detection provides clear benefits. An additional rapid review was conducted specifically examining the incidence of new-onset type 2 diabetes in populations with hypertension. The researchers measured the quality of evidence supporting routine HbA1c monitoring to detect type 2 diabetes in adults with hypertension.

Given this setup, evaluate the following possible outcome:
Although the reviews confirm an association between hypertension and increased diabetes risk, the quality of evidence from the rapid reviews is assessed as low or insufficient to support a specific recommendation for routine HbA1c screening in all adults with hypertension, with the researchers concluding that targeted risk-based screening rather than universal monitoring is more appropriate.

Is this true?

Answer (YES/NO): NO